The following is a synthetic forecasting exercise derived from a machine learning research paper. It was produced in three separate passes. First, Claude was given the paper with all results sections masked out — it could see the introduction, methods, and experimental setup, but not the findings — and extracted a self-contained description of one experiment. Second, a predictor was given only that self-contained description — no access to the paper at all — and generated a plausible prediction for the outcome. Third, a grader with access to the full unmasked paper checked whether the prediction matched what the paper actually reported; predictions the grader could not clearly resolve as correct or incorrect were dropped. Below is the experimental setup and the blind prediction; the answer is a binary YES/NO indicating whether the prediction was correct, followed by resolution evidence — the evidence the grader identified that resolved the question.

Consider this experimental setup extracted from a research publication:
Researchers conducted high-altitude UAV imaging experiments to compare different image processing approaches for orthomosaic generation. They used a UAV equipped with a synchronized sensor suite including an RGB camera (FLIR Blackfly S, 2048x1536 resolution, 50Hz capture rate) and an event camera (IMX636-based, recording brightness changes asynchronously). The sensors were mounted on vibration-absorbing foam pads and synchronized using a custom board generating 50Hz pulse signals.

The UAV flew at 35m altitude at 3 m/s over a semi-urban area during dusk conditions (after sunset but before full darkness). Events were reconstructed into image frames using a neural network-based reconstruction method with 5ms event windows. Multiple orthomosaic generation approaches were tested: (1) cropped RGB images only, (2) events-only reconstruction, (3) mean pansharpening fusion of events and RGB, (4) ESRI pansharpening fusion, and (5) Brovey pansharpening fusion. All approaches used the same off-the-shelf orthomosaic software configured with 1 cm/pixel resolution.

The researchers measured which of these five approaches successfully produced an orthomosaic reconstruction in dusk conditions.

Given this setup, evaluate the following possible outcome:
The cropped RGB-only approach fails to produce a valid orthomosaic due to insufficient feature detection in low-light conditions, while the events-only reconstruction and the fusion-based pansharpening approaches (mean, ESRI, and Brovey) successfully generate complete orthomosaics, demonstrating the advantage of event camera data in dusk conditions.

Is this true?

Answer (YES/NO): NO